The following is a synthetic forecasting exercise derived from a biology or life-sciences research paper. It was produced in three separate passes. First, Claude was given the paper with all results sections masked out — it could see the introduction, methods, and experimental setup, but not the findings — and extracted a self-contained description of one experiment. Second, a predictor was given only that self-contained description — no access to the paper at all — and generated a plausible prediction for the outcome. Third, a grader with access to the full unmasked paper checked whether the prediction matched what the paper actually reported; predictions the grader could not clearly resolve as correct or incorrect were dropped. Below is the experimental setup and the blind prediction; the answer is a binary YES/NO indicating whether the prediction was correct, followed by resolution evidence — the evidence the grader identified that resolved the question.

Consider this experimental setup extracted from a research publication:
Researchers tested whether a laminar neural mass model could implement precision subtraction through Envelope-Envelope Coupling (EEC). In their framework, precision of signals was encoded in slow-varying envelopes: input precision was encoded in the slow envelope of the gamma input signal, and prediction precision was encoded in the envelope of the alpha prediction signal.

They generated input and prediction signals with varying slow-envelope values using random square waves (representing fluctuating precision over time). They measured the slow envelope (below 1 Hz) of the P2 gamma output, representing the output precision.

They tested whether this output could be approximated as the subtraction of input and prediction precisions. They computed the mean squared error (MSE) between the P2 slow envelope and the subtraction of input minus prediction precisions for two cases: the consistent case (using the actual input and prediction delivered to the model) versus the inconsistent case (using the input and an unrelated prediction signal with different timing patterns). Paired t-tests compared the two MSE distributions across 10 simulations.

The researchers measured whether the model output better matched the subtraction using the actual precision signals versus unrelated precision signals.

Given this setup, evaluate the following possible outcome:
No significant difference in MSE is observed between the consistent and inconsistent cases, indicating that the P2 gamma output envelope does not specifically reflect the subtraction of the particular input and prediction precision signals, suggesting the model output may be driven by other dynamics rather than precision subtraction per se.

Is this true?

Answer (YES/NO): NO